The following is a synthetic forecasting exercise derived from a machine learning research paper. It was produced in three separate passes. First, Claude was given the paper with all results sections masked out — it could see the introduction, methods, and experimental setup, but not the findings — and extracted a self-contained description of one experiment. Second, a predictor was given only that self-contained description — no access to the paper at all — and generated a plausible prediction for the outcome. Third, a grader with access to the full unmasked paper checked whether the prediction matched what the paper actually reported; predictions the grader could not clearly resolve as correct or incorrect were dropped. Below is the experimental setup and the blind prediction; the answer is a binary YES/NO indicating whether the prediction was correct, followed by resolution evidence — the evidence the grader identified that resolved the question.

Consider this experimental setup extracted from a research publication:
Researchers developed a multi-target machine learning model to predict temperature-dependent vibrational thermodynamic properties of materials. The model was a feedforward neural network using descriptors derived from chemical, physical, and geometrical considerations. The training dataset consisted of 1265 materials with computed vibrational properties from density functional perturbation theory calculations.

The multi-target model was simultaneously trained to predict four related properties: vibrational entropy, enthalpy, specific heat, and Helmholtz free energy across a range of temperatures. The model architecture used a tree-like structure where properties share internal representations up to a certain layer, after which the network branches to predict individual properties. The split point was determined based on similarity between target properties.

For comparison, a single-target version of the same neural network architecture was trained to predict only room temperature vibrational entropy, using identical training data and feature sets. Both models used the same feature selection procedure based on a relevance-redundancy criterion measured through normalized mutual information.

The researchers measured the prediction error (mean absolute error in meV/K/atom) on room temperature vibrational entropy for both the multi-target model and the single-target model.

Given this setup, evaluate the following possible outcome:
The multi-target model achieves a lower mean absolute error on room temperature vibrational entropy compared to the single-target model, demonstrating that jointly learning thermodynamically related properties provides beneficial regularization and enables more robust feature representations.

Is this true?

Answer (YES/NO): YES